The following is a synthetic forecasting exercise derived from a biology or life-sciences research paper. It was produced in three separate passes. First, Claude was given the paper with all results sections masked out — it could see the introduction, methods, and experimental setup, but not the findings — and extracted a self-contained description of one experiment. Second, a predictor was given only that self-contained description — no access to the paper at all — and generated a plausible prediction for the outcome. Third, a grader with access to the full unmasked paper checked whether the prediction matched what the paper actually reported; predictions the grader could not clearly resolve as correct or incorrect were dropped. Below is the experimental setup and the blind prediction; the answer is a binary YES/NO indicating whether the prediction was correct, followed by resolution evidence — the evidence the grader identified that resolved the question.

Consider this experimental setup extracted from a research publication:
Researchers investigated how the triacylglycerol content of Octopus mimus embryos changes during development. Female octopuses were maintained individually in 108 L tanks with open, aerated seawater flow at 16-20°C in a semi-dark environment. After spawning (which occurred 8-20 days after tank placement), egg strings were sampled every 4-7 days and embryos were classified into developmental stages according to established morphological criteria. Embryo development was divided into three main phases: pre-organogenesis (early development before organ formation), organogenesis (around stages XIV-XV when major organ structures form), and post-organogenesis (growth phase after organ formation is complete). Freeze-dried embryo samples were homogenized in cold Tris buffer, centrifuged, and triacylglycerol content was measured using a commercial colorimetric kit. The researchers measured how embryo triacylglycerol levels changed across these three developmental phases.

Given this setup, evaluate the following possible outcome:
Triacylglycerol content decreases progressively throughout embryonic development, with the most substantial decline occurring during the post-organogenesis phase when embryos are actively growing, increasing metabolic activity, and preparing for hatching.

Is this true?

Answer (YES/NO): NO